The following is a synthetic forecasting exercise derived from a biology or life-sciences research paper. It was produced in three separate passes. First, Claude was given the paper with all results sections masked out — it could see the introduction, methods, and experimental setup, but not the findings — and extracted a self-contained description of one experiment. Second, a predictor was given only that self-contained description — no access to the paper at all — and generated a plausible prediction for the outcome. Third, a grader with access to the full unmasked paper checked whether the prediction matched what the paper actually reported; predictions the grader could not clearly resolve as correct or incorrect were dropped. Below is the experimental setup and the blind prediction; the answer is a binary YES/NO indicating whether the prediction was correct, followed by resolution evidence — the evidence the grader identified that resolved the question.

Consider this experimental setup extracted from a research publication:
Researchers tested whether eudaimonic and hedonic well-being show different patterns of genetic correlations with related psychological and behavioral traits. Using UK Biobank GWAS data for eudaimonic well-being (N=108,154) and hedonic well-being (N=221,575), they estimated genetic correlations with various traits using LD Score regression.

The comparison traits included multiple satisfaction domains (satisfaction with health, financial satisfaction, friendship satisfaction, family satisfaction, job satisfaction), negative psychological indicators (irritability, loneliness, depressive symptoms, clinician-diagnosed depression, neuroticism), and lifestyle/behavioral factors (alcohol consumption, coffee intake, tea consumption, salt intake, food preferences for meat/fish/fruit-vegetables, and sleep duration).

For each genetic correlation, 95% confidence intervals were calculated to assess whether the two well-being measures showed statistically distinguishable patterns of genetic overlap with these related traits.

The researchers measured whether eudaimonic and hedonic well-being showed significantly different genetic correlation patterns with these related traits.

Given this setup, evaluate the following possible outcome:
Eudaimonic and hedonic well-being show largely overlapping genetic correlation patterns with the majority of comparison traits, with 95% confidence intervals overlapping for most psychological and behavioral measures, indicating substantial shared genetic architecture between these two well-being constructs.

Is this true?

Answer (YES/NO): YES